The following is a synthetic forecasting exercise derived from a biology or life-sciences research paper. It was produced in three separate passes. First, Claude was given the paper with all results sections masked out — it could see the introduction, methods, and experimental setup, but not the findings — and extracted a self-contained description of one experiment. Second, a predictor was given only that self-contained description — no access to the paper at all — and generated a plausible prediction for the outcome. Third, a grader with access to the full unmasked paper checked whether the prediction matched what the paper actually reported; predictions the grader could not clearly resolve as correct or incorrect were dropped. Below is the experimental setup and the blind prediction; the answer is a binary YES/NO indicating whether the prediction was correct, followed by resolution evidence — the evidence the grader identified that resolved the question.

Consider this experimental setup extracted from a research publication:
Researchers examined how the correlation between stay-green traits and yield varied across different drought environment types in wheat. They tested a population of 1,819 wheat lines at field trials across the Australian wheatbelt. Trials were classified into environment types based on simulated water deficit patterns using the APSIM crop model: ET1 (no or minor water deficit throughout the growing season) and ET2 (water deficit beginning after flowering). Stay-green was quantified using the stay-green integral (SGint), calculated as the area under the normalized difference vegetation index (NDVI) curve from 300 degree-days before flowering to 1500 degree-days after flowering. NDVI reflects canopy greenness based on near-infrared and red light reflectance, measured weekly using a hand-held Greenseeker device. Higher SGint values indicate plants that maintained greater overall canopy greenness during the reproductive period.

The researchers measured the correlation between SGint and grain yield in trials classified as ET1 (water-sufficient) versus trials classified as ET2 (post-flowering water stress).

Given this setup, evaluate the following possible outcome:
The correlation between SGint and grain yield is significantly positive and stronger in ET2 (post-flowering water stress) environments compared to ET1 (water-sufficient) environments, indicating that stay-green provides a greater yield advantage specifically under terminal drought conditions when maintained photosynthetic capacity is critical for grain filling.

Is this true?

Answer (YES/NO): NO